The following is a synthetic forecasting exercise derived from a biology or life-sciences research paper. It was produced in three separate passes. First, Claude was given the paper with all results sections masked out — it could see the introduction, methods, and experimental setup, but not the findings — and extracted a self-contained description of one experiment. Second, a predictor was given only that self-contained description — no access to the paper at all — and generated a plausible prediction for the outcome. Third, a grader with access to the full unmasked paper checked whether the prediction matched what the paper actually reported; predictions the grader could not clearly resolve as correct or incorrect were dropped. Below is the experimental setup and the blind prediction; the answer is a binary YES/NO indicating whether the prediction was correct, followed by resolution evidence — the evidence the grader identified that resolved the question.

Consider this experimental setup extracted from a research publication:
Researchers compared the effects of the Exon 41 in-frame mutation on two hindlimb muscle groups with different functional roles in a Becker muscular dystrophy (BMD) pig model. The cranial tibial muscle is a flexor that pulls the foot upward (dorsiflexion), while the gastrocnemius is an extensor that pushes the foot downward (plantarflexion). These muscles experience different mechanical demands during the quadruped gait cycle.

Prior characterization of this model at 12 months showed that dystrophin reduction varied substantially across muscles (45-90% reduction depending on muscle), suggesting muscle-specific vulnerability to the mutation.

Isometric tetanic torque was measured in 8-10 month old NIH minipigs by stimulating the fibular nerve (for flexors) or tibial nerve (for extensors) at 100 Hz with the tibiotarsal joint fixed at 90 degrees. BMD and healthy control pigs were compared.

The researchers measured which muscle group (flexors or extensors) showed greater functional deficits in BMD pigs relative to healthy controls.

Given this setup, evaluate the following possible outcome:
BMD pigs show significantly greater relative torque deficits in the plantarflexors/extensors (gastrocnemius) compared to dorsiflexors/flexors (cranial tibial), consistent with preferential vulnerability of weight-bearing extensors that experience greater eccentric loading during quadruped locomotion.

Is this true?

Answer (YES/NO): NO